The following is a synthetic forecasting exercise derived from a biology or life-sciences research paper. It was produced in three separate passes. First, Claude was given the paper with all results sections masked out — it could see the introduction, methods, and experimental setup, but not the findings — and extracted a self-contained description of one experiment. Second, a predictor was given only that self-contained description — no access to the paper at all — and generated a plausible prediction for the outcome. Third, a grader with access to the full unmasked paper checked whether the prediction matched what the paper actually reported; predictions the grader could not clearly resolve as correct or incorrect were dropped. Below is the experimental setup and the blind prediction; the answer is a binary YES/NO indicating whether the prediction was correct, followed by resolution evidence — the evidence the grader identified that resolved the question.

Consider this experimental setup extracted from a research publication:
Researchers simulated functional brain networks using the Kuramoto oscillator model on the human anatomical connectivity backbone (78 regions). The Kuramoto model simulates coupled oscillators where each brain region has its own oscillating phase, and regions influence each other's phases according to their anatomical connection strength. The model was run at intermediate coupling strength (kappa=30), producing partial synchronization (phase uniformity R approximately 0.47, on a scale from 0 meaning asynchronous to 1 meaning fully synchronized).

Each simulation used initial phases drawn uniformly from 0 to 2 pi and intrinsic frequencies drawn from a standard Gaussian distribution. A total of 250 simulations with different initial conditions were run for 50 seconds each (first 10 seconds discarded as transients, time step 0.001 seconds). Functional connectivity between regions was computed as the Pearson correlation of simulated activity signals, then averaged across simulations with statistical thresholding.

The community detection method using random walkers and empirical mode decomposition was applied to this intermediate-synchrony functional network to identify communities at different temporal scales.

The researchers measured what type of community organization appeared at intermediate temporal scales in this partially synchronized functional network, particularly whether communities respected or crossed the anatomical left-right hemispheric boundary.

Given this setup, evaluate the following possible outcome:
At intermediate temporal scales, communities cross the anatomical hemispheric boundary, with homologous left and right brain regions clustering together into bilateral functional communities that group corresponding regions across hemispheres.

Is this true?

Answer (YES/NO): NO